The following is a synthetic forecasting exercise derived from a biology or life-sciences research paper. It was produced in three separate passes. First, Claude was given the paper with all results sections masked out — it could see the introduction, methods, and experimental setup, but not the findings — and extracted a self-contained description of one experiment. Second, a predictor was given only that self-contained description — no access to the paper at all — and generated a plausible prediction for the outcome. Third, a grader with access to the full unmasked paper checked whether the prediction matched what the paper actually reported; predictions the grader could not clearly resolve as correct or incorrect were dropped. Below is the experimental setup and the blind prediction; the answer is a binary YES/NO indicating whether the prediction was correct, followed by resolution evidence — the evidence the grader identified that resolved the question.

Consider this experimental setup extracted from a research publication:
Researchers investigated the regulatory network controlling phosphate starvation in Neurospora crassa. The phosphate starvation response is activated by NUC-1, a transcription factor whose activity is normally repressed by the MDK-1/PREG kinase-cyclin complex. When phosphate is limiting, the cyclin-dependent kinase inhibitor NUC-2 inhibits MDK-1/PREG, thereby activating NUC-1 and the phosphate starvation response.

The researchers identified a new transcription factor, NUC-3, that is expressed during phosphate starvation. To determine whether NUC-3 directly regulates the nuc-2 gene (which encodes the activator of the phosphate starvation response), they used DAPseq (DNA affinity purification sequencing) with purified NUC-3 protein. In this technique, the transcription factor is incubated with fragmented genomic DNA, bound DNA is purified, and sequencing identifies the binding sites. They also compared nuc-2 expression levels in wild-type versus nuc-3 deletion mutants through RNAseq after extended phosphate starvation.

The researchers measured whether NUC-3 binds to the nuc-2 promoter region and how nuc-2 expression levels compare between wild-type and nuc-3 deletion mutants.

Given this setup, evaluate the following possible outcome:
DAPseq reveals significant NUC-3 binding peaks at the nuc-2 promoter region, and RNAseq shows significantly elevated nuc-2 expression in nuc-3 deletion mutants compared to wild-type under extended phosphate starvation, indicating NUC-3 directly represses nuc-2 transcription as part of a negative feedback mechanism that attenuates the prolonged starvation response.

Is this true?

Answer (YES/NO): YES